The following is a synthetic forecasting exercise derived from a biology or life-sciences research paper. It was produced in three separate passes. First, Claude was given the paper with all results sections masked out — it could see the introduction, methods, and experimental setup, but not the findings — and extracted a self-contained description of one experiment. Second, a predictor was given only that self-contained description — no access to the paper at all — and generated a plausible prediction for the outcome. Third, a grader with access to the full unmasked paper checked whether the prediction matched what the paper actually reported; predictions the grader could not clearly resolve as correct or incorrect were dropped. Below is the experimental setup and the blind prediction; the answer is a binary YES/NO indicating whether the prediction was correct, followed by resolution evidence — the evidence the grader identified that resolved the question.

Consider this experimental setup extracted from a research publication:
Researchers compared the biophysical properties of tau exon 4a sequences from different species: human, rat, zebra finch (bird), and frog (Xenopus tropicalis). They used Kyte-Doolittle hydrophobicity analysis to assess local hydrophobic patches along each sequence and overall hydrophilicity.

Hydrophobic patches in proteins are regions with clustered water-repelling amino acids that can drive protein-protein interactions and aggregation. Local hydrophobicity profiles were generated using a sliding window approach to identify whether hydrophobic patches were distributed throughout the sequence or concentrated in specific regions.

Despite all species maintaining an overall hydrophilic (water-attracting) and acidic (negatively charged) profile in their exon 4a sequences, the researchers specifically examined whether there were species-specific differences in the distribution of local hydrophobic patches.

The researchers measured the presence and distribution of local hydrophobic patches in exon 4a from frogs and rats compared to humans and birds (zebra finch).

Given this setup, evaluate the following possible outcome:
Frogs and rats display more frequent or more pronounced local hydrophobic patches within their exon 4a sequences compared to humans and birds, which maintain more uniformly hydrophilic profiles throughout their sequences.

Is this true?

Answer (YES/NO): YES